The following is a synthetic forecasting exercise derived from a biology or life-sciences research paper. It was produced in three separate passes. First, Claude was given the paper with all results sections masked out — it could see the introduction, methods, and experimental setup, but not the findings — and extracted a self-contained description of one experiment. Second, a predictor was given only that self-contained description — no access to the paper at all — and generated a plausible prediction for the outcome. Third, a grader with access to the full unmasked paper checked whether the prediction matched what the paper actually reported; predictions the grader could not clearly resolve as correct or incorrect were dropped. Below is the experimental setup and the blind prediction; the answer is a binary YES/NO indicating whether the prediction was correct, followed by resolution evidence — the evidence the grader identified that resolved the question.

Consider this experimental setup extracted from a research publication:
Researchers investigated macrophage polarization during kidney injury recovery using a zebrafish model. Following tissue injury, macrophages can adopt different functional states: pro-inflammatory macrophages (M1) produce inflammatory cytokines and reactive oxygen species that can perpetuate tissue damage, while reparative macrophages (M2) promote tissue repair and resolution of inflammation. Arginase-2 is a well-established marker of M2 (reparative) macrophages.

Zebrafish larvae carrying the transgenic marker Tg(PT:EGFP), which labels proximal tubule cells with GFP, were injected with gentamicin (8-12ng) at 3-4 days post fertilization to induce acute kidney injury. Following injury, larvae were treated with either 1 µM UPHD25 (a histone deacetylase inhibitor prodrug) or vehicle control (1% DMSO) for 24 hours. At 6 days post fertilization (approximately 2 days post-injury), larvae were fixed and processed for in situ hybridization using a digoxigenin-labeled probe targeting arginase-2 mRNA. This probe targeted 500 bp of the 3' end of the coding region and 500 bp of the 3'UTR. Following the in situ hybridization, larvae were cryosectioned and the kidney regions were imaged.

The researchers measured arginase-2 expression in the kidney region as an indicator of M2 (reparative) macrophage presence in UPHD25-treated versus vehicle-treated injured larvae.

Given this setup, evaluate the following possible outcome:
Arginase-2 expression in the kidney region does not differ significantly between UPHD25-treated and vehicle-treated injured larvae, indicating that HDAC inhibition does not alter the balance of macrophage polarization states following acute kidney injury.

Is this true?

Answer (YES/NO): YES